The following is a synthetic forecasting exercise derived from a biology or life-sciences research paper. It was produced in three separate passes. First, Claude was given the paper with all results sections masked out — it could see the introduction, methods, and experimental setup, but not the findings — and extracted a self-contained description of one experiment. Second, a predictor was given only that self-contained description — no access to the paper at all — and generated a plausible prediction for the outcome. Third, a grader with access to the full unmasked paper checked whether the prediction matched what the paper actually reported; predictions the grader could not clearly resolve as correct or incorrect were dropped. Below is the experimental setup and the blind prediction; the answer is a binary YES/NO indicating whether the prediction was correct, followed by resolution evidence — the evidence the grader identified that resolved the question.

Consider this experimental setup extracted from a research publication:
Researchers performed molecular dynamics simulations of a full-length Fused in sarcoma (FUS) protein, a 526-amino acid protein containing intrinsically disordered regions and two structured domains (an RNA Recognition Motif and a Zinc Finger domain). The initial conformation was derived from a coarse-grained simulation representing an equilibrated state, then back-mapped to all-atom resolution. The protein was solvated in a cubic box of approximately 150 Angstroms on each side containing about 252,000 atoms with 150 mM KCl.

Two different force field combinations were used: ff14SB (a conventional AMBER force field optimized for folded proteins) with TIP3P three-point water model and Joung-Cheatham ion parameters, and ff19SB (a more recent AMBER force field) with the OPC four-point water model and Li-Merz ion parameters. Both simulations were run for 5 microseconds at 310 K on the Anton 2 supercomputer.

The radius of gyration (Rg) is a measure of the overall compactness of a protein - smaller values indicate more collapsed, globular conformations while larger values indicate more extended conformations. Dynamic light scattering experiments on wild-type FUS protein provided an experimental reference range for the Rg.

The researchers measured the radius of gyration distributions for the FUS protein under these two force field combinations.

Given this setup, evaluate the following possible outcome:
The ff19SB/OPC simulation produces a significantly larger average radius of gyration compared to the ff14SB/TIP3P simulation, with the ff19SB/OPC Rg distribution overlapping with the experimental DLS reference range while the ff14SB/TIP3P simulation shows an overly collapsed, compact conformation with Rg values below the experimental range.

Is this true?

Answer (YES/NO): NO